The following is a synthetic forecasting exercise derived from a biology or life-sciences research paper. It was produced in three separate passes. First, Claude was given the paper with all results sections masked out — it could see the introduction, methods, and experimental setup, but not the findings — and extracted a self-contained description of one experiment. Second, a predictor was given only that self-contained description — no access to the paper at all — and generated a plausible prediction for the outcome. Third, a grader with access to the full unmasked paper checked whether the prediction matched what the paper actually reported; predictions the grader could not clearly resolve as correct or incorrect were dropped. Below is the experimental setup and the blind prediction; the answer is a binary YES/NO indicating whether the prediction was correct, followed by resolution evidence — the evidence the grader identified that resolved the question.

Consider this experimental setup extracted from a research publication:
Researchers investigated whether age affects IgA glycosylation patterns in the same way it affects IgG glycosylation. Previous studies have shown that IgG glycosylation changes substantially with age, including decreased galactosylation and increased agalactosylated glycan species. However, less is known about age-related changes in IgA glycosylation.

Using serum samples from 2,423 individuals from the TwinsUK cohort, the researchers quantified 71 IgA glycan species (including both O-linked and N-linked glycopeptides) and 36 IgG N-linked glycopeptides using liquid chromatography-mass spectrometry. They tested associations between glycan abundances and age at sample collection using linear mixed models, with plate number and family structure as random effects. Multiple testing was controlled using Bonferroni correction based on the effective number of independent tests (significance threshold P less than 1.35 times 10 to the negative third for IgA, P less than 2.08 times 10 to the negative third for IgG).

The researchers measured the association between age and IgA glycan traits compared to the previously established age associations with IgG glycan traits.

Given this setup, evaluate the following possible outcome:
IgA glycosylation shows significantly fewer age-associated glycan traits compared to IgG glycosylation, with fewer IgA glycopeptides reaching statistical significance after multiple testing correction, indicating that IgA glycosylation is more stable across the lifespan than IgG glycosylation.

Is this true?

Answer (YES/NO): NO